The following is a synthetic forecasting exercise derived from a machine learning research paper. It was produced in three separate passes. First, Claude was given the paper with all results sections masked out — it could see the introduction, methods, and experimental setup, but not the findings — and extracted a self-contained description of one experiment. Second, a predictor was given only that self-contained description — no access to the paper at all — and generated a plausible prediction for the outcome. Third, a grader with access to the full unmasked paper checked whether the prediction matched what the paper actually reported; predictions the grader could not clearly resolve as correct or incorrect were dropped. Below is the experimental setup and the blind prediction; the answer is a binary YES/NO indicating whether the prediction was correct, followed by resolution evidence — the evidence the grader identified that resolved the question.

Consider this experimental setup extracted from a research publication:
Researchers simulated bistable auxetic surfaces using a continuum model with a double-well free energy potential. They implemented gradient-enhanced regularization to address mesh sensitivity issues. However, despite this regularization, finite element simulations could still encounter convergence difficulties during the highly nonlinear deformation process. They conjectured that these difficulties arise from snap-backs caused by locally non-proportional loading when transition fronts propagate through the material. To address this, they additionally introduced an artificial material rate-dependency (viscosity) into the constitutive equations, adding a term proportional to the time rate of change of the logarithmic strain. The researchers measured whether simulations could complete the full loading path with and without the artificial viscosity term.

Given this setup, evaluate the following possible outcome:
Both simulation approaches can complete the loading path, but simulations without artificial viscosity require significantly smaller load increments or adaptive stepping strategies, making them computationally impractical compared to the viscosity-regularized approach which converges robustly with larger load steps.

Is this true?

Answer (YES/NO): NO